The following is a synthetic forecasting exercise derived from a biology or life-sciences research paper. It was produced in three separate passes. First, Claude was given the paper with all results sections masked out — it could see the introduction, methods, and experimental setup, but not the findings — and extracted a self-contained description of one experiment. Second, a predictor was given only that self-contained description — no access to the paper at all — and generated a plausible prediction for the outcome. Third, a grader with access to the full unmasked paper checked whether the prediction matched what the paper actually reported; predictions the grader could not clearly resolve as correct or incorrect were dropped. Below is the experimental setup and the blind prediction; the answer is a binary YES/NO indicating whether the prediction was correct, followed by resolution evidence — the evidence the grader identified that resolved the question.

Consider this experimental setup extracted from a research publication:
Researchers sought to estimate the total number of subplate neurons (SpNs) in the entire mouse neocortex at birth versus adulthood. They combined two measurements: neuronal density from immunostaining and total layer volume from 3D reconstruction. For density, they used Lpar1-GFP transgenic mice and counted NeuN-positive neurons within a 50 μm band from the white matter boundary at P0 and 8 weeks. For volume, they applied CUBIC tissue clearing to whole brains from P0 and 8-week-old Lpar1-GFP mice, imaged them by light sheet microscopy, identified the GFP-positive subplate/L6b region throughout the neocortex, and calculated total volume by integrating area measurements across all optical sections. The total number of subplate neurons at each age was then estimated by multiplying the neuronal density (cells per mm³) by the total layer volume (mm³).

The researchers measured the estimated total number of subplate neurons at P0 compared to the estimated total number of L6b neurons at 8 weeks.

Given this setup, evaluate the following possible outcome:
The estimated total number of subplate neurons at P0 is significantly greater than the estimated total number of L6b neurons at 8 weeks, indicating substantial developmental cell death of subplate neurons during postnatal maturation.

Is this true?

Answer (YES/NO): NO